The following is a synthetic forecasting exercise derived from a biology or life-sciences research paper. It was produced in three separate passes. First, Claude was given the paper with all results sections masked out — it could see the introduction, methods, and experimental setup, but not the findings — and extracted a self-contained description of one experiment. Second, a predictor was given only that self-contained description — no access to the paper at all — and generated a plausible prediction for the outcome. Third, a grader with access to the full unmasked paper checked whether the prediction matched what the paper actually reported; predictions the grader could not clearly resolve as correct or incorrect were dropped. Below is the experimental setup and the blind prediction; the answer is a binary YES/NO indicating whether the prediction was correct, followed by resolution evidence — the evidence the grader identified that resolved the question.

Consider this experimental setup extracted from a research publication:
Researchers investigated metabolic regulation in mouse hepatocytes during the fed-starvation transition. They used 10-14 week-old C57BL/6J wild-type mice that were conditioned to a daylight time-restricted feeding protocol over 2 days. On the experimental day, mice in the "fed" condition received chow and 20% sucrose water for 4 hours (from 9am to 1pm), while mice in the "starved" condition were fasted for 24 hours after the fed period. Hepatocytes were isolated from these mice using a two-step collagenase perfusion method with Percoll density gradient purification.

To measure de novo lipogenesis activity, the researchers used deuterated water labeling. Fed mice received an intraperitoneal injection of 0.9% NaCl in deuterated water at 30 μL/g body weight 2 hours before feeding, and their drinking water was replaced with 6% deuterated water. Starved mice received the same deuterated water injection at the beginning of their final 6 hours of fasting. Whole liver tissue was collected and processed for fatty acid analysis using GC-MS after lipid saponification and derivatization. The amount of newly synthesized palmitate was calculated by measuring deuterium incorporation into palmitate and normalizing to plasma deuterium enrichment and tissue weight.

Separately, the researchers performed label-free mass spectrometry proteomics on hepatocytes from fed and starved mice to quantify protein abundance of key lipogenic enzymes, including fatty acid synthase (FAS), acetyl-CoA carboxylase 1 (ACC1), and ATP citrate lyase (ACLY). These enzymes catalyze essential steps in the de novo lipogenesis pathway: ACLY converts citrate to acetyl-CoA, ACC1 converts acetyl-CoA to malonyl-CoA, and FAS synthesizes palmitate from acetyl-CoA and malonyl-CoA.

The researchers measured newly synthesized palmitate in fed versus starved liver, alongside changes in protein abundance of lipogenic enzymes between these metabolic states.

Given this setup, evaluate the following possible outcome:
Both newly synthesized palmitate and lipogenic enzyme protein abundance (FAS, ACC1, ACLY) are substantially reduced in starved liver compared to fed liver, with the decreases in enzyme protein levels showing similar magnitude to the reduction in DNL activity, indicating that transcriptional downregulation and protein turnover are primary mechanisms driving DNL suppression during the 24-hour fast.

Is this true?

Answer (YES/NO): NO